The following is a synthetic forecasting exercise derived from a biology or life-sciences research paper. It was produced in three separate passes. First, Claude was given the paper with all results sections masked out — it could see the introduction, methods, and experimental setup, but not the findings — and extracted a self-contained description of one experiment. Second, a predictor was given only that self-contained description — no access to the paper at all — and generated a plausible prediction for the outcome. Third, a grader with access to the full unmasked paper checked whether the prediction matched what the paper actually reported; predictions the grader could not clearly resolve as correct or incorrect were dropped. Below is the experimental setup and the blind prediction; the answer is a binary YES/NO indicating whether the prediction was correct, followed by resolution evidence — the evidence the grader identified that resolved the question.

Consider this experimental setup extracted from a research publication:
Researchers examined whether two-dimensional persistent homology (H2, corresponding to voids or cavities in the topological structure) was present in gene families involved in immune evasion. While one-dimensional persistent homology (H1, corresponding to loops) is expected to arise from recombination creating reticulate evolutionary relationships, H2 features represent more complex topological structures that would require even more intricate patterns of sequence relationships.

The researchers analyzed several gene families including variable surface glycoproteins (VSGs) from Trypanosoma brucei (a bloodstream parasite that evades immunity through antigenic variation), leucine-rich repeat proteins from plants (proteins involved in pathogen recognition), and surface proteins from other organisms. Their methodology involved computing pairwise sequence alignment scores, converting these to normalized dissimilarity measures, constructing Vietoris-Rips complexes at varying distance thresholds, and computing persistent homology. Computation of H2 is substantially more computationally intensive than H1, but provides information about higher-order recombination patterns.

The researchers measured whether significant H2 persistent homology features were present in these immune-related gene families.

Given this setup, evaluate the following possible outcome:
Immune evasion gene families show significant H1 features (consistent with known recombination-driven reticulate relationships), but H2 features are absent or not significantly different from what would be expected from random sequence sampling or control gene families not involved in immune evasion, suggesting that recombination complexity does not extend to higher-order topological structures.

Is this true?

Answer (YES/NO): YES